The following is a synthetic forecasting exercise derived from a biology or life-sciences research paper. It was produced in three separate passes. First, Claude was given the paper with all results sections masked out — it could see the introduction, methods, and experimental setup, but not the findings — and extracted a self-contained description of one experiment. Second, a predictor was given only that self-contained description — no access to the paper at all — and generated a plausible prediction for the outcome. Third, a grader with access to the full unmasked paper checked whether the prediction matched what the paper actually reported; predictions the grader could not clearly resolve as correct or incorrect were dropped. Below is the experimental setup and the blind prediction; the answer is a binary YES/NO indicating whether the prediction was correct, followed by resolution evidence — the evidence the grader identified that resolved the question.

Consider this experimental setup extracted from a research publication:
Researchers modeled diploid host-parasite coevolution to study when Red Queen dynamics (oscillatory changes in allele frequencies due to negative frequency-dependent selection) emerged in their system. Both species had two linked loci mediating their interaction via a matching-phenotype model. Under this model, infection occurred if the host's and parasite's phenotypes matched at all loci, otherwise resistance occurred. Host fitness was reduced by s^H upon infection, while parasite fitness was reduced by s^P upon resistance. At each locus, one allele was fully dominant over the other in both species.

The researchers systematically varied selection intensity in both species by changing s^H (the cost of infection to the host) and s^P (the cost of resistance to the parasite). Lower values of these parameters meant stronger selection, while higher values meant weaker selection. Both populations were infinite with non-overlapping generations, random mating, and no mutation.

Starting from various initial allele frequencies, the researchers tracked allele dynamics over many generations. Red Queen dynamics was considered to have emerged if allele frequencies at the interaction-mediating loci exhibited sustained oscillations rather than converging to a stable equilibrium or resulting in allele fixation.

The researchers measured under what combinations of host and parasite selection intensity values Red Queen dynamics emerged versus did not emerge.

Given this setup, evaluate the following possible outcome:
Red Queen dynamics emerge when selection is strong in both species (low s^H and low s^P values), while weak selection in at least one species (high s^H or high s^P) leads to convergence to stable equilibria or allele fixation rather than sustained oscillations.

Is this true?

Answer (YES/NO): NO